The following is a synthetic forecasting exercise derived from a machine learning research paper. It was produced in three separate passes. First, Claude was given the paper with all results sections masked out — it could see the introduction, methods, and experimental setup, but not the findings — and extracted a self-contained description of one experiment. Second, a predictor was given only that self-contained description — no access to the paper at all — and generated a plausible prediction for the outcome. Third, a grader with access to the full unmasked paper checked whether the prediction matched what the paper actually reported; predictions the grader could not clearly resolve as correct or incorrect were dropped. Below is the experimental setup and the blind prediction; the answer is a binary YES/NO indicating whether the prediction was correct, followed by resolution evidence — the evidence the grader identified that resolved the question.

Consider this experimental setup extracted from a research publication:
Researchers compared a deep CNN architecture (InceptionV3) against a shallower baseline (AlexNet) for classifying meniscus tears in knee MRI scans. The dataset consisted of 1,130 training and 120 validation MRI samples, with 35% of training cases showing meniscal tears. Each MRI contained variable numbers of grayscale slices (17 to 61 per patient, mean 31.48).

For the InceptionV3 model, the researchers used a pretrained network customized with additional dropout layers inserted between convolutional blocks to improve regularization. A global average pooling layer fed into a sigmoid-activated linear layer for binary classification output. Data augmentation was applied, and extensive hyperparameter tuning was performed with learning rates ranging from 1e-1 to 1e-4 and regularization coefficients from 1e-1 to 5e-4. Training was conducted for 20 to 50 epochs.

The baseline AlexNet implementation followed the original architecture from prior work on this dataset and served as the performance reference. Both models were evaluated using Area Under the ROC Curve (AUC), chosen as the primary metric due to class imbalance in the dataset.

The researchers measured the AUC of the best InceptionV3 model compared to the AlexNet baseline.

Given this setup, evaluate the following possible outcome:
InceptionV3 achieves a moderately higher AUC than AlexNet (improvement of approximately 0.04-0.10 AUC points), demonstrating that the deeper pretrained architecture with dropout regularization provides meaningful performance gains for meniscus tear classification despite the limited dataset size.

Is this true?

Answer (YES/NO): NO